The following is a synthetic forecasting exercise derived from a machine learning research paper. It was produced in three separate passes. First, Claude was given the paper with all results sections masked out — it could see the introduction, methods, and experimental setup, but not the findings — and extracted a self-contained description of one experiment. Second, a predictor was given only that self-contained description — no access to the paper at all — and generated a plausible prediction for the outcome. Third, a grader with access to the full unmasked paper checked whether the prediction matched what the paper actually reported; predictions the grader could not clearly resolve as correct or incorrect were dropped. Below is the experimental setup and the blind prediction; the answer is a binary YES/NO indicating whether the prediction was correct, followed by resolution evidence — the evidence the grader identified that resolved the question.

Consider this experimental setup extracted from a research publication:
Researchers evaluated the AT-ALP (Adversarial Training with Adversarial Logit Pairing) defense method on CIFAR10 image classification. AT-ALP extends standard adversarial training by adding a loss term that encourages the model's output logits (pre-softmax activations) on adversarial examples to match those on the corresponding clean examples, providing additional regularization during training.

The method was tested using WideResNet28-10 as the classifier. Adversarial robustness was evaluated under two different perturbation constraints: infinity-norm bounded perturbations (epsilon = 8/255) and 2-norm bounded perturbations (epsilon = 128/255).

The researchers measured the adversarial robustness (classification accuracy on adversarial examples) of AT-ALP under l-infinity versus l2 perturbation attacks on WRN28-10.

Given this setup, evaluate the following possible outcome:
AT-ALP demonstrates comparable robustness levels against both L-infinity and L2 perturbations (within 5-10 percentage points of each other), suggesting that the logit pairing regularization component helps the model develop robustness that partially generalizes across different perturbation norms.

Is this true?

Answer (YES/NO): NO